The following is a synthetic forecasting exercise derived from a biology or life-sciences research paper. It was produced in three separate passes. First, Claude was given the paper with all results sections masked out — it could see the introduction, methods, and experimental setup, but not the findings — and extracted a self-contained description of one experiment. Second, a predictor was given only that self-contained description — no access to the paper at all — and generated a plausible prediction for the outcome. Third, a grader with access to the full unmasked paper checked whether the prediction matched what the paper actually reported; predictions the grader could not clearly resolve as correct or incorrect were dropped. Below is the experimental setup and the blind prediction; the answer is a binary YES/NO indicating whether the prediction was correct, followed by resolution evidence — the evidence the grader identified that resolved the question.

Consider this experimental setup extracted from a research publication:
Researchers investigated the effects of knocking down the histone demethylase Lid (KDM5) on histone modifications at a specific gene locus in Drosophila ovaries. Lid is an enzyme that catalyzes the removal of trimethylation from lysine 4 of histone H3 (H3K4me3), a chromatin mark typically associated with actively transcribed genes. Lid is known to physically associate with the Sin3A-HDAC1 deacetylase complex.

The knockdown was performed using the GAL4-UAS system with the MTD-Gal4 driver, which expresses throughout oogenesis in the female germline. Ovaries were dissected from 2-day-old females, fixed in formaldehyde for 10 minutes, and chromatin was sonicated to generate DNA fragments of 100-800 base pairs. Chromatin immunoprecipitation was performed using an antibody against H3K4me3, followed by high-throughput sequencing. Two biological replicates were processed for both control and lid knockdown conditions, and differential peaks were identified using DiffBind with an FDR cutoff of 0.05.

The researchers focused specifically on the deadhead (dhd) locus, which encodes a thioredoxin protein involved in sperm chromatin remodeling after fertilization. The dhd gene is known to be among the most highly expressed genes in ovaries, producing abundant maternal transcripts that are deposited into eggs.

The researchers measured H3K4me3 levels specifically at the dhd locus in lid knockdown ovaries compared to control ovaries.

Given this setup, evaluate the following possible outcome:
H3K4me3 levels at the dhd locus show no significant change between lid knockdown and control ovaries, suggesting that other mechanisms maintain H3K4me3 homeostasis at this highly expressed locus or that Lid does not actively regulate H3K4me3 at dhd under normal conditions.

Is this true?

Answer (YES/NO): NO